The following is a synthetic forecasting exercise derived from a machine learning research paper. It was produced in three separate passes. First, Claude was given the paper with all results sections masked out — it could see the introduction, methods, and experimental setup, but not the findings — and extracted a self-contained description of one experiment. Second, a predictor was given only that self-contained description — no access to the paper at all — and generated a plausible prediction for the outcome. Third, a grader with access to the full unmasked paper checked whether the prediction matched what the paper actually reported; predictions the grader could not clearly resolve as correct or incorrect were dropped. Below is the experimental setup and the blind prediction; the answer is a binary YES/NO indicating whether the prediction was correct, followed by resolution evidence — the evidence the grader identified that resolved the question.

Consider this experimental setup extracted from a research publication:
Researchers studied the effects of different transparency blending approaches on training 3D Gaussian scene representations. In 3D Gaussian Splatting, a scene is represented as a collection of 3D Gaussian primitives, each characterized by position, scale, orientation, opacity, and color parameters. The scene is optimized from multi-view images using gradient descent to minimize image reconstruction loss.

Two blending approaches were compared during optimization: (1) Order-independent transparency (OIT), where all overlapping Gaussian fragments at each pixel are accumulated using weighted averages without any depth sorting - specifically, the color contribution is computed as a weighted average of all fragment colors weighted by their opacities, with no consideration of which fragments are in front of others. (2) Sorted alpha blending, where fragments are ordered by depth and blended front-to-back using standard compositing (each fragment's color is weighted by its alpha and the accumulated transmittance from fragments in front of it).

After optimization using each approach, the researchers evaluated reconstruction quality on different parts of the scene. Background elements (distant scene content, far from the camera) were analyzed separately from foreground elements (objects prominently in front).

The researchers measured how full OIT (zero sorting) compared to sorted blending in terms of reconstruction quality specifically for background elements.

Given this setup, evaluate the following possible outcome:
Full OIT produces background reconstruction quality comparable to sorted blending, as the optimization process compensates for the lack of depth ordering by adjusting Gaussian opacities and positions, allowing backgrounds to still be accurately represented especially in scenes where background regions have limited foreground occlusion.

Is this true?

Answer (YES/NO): NO